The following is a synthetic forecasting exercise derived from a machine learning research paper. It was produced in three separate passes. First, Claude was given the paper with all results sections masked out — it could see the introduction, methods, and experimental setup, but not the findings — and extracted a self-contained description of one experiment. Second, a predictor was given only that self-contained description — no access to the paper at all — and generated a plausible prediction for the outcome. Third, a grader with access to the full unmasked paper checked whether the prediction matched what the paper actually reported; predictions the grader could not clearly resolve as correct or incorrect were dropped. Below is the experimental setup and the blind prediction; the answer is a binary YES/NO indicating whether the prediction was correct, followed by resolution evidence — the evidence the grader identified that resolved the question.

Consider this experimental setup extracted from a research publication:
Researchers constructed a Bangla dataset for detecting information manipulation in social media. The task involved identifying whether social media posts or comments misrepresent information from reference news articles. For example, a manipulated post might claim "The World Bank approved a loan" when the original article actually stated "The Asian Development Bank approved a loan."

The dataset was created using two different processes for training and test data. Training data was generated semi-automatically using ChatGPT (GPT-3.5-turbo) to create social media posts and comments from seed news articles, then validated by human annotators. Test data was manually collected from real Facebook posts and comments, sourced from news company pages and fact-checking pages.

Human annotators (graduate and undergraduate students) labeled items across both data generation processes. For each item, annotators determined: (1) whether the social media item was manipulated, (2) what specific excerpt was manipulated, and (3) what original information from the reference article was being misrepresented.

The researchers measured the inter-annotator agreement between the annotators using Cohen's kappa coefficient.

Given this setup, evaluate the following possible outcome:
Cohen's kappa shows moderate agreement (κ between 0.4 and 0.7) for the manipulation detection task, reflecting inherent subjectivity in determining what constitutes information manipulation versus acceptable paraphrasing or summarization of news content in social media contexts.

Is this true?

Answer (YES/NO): NO